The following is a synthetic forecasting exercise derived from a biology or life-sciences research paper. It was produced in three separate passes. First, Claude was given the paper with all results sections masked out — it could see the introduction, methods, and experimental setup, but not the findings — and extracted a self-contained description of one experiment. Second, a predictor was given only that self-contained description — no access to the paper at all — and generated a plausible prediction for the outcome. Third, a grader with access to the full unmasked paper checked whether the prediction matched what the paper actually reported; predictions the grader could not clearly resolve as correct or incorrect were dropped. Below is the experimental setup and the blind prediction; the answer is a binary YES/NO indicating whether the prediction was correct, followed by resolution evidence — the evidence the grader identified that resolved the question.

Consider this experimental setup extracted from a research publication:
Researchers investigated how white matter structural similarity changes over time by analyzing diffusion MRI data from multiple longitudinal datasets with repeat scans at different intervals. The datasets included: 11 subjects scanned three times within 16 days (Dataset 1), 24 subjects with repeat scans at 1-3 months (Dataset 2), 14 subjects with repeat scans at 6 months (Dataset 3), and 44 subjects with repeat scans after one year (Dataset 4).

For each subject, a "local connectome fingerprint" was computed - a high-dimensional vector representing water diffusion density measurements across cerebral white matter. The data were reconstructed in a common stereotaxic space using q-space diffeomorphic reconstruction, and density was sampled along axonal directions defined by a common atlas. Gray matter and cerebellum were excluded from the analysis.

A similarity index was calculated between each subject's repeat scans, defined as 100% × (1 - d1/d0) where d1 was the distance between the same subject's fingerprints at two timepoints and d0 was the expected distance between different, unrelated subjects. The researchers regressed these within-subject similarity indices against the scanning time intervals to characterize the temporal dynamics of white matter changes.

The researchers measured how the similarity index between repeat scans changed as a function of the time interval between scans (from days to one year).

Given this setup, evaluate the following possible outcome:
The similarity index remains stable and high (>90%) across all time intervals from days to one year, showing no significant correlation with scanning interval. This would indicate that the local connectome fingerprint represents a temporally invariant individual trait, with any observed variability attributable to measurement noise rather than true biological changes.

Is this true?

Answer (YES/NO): NO